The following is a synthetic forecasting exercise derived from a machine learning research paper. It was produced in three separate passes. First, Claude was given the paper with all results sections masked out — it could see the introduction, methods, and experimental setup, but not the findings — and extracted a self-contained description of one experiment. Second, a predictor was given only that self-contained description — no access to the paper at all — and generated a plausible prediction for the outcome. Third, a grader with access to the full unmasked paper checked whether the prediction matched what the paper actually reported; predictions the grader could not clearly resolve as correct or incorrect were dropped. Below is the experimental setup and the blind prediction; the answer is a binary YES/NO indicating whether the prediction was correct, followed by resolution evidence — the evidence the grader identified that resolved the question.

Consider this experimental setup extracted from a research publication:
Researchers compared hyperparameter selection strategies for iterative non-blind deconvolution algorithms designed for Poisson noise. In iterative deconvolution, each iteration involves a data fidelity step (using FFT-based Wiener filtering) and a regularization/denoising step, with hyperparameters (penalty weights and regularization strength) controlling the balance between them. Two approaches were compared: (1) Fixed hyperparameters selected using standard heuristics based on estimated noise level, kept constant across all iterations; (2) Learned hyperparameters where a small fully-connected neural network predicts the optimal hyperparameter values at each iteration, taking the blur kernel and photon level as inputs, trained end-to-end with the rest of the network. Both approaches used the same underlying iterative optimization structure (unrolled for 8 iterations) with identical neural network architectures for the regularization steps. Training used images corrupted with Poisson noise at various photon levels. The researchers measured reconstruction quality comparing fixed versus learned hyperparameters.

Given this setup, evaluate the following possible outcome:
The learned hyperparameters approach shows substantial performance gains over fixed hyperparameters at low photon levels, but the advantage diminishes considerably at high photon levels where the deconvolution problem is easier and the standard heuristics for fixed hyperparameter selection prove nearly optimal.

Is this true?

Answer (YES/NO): NO